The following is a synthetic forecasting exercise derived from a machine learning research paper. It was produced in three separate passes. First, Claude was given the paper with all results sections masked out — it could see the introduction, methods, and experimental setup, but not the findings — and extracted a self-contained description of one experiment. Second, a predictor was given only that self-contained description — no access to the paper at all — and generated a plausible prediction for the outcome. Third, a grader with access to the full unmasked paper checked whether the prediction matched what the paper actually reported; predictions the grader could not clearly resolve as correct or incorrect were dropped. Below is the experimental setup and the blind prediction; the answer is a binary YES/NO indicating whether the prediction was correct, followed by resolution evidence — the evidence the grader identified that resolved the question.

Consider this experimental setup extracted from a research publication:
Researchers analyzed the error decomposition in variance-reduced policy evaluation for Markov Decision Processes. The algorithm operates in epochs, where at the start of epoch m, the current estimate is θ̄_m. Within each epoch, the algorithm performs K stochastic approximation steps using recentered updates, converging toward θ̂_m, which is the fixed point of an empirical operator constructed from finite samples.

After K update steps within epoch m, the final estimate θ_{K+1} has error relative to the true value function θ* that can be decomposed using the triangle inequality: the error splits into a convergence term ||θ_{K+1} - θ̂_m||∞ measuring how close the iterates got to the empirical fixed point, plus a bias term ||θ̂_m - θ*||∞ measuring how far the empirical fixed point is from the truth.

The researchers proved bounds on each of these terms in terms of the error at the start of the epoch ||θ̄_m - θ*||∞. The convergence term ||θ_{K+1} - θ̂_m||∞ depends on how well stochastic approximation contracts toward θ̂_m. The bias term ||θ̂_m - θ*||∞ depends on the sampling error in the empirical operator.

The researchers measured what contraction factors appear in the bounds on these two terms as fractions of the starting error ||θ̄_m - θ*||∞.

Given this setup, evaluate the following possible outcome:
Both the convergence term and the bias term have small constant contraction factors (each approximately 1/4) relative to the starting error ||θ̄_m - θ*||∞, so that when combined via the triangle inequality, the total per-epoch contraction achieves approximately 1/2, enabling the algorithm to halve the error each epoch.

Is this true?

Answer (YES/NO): NO